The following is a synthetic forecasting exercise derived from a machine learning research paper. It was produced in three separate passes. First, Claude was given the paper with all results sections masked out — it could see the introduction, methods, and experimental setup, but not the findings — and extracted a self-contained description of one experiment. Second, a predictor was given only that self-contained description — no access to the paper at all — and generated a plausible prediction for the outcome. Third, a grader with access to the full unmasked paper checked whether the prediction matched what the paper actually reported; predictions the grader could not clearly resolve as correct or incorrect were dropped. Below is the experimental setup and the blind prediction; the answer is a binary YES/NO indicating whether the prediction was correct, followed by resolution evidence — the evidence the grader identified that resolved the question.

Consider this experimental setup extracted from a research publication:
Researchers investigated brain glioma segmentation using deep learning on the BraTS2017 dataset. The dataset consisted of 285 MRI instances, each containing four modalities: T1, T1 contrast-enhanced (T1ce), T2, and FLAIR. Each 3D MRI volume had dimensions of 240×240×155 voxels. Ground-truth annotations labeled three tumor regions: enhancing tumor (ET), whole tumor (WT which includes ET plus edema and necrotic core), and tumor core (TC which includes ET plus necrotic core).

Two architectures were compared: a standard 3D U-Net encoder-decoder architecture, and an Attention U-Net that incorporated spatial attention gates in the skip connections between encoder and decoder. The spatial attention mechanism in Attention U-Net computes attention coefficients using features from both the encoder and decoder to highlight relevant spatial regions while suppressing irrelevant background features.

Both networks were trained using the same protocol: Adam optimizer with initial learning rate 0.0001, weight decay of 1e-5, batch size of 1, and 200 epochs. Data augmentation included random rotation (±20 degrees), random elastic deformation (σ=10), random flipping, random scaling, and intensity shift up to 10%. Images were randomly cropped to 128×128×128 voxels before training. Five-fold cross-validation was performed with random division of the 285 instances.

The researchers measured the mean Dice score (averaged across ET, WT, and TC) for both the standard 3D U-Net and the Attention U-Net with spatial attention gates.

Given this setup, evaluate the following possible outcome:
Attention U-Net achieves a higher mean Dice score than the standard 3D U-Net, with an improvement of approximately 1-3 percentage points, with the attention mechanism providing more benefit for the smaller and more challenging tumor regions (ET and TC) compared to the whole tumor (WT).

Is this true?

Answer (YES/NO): NO